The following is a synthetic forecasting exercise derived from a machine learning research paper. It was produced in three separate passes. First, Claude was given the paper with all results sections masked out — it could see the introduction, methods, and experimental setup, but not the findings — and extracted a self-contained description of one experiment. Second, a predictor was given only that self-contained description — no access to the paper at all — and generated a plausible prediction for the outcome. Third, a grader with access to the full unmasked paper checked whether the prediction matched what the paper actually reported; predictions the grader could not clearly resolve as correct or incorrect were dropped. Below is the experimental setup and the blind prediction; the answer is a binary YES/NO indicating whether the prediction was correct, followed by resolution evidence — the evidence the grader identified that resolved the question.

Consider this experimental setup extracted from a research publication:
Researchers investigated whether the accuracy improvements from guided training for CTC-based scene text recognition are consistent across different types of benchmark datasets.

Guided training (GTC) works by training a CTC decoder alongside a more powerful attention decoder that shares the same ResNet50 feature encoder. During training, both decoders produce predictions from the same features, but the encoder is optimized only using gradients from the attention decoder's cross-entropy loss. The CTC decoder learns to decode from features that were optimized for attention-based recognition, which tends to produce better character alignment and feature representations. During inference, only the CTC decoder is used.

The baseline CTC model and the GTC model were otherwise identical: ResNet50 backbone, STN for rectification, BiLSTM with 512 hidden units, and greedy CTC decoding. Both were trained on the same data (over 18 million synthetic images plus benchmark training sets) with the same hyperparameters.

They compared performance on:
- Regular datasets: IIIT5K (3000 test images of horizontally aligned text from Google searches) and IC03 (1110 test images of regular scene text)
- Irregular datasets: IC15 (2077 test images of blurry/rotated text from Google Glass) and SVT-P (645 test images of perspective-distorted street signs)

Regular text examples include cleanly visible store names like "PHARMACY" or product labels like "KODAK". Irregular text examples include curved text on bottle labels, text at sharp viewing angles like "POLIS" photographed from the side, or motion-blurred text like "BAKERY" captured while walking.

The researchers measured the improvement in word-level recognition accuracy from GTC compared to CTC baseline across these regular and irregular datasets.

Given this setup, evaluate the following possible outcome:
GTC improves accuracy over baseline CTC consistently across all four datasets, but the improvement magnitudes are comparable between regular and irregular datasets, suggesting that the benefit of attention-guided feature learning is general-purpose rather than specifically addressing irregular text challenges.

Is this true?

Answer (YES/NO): NO